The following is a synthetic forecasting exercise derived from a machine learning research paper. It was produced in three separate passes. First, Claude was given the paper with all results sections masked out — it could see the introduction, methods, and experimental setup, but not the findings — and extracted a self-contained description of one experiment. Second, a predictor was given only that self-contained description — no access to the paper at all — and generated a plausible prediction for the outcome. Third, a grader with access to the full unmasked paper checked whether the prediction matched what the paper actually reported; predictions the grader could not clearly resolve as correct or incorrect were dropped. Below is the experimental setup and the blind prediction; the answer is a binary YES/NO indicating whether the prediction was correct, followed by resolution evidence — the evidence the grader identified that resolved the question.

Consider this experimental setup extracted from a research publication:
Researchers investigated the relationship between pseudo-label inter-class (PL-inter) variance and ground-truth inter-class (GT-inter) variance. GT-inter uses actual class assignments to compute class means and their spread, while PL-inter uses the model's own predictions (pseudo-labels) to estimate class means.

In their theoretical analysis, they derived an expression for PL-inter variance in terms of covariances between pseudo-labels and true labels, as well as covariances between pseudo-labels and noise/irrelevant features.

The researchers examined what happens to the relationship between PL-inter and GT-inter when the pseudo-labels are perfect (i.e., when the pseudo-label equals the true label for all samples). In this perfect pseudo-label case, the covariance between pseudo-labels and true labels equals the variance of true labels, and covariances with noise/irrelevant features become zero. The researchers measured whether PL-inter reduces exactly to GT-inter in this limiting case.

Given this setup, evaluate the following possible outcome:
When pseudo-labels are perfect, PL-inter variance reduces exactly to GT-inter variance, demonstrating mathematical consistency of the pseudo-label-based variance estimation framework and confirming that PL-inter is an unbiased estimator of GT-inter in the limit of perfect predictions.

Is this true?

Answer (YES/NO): YES